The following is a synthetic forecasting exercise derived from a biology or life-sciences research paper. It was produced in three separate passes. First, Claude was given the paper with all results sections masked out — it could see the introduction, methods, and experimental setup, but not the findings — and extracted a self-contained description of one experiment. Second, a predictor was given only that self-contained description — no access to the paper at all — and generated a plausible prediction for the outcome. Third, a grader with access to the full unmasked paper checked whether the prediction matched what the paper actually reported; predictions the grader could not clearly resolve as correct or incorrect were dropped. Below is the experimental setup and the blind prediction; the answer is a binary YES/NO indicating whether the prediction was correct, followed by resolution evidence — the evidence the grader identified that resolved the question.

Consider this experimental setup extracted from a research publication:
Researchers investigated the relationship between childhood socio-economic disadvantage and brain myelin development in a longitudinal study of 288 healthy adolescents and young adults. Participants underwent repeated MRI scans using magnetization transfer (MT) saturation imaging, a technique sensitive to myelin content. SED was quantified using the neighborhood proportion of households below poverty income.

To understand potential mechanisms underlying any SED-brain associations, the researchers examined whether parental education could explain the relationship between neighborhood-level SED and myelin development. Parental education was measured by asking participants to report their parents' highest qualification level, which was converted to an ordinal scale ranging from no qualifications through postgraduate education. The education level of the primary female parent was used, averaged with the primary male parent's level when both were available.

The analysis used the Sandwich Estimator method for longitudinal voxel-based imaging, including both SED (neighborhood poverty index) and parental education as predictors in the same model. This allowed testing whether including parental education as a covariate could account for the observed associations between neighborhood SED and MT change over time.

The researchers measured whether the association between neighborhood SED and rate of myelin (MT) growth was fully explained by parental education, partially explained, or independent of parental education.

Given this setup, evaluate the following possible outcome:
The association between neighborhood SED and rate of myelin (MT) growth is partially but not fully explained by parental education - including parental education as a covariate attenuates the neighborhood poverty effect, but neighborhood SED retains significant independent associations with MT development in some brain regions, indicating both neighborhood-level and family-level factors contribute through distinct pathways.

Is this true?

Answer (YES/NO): YES